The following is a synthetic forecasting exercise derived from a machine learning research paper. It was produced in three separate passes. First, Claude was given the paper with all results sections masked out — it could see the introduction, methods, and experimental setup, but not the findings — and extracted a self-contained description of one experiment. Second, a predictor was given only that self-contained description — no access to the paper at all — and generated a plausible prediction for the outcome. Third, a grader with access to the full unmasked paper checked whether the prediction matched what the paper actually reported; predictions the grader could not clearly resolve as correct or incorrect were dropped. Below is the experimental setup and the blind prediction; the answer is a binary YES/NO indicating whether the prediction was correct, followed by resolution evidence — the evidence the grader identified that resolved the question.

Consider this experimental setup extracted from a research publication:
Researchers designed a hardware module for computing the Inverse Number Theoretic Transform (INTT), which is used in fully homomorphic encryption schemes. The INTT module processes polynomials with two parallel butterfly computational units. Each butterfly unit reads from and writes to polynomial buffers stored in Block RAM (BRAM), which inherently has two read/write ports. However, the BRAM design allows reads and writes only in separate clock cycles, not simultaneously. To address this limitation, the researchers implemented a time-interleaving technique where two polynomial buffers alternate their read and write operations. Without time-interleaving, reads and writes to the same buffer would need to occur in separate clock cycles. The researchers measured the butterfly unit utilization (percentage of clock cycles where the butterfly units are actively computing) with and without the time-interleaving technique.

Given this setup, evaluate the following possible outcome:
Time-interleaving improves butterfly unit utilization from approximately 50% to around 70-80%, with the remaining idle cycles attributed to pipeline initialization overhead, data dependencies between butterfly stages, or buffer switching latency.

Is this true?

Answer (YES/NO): NO